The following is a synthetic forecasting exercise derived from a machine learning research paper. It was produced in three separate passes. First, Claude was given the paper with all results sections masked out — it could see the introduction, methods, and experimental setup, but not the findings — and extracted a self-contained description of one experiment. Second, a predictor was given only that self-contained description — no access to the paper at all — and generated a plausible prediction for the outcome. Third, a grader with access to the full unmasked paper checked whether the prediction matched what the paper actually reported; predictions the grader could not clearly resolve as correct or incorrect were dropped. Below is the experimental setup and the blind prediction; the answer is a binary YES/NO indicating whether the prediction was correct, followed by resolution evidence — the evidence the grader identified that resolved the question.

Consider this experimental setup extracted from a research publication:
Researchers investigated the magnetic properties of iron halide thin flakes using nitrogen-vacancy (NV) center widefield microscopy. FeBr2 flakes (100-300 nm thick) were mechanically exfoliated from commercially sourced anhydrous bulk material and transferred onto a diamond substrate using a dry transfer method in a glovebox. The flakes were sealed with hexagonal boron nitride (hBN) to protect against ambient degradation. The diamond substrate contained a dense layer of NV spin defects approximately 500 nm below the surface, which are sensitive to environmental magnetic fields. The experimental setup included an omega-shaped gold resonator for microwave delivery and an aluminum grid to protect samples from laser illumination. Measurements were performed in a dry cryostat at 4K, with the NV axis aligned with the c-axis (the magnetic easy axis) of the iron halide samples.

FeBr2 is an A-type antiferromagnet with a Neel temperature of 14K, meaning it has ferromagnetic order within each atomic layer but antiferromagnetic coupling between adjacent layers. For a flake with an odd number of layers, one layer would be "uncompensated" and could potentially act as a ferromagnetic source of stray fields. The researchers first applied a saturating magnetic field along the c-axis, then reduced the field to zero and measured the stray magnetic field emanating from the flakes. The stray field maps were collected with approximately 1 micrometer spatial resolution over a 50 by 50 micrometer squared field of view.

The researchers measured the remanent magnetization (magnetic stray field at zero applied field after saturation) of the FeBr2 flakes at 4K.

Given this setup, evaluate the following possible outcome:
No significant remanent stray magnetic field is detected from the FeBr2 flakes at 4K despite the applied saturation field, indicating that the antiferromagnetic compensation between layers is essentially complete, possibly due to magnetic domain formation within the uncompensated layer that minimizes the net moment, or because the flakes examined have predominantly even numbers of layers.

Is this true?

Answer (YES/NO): YES